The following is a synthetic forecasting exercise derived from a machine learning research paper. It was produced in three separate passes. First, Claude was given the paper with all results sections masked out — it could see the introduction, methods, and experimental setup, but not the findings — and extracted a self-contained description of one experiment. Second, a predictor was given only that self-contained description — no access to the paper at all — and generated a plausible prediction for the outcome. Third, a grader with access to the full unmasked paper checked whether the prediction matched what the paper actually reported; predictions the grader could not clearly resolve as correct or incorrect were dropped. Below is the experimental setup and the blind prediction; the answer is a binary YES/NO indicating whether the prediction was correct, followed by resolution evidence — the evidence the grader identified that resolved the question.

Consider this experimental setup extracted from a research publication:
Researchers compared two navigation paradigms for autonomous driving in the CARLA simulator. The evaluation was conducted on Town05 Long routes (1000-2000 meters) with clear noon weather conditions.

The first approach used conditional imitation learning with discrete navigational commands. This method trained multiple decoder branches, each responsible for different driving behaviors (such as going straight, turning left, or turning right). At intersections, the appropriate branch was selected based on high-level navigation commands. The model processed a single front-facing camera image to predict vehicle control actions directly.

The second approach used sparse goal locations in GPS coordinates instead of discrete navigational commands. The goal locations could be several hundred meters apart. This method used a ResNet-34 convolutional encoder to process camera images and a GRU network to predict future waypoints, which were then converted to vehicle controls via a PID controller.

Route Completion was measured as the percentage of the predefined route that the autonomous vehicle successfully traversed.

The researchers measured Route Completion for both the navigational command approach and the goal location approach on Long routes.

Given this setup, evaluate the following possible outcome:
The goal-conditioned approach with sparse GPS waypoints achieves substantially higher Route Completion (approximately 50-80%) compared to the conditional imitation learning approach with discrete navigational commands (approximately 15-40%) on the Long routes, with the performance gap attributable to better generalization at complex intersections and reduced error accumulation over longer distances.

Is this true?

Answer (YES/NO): NO